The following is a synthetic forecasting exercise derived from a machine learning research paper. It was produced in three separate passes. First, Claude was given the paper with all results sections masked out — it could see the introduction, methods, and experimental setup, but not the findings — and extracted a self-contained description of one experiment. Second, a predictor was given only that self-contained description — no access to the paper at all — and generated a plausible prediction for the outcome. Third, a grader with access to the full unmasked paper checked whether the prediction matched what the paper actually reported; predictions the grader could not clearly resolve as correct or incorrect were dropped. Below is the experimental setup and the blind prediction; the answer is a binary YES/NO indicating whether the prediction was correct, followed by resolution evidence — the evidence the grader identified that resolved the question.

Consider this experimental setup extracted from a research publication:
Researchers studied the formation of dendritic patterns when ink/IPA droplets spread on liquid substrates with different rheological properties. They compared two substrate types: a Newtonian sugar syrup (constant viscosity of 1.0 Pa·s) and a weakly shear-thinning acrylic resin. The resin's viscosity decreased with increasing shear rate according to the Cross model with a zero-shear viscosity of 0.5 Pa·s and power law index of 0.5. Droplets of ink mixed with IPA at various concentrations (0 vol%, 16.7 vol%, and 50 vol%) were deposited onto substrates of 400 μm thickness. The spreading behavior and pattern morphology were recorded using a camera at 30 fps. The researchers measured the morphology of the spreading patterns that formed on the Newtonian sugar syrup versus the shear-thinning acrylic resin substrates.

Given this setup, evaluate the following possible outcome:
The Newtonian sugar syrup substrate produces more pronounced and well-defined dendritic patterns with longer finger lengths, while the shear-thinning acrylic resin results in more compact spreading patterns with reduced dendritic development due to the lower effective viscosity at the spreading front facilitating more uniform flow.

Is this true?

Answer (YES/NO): NO